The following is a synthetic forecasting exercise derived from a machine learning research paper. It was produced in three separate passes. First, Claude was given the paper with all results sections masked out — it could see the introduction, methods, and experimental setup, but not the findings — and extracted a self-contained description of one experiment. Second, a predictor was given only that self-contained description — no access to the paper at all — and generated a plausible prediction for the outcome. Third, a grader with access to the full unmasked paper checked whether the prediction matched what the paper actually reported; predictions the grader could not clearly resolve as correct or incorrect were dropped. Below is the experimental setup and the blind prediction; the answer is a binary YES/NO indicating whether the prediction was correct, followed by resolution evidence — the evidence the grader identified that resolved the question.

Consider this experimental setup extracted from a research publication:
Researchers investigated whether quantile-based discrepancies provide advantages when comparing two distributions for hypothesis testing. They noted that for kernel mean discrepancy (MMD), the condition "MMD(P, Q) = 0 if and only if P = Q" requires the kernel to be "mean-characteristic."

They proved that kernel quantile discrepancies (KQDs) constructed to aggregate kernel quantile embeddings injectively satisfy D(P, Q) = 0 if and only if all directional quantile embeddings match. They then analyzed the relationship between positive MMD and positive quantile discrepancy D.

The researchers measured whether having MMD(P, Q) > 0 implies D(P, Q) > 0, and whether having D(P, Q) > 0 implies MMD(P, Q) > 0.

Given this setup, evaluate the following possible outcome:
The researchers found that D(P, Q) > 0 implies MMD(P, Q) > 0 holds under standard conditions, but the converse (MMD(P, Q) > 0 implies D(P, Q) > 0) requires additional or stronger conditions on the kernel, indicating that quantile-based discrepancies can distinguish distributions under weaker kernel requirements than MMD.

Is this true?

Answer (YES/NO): NO